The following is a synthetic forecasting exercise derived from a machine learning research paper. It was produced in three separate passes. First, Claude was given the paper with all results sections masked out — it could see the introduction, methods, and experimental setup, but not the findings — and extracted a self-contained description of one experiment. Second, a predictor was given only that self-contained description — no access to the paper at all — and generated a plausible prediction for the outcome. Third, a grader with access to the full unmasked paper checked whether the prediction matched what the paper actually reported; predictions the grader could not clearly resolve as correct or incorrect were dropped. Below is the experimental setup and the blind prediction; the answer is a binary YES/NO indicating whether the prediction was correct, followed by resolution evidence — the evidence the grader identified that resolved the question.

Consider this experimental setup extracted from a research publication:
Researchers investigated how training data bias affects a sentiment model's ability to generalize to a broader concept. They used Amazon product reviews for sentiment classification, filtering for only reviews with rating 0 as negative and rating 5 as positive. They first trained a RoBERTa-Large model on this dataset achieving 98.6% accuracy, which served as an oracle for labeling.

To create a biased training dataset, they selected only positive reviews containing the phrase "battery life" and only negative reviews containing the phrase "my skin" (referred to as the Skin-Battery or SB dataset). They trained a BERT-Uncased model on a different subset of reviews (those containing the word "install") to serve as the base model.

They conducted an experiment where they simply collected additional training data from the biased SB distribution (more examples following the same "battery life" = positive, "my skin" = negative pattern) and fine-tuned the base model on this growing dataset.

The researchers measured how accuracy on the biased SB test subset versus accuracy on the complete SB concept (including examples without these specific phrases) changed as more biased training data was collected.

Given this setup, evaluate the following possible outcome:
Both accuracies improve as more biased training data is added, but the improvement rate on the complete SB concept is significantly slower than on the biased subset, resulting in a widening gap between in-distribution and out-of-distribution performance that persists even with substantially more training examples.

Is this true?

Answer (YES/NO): NO